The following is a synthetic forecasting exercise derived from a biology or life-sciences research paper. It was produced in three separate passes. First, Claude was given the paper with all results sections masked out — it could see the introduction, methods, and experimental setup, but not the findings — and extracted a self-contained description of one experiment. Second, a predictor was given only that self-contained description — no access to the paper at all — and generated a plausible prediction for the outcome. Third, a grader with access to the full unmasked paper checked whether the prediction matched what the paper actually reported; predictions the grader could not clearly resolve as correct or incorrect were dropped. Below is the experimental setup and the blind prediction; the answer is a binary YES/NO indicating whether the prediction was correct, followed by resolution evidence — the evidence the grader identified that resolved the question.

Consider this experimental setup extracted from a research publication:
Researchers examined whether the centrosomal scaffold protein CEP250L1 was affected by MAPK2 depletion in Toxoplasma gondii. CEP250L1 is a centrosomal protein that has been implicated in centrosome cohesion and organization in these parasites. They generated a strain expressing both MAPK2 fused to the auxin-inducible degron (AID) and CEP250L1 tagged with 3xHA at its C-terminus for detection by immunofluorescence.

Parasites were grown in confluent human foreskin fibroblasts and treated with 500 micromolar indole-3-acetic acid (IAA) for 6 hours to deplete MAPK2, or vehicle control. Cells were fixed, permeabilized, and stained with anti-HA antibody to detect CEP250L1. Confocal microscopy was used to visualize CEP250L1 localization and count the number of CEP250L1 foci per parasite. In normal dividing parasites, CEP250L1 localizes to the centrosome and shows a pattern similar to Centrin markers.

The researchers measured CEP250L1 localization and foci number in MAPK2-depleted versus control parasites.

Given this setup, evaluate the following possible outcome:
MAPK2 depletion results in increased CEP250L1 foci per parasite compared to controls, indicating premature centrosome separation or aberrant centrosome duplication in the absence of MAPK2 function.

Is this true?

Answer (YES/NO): NO